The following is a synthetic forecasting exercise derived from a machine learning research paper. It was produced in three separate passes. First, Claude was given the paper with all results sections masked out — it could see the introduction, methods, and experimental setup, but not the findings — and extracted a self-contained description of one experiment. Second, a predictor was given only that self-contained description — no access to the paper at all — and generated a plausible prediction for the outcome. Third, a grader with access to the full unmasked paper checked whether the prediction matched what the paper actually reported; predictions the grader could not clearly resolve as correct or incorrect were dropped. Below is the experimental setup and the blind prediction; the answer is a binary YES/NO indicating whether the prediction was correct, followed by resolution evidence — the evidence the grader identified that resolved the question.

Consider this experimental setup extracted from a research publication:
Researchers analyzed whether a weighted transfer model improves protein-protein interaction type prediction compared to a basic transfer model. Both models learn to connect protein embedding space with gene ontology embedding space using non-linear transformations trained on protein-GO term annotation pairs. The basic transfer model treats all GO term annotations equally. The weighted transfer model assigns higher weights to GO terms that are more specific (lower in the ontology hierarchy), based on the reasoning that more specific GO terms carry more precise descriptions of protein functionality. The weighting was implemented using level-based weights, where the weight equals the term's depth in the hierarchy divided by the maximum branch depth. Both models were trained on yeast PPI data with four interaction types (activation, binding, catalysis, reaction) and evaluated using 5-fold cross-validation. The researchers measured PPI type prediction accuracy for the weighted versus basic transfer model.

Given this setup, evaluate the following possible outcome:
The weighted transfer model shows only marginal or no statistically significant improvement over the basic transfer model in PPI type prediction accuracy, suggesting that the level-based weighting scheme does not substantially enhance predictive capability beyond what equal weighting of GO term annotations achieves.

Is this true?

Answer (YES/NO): NO